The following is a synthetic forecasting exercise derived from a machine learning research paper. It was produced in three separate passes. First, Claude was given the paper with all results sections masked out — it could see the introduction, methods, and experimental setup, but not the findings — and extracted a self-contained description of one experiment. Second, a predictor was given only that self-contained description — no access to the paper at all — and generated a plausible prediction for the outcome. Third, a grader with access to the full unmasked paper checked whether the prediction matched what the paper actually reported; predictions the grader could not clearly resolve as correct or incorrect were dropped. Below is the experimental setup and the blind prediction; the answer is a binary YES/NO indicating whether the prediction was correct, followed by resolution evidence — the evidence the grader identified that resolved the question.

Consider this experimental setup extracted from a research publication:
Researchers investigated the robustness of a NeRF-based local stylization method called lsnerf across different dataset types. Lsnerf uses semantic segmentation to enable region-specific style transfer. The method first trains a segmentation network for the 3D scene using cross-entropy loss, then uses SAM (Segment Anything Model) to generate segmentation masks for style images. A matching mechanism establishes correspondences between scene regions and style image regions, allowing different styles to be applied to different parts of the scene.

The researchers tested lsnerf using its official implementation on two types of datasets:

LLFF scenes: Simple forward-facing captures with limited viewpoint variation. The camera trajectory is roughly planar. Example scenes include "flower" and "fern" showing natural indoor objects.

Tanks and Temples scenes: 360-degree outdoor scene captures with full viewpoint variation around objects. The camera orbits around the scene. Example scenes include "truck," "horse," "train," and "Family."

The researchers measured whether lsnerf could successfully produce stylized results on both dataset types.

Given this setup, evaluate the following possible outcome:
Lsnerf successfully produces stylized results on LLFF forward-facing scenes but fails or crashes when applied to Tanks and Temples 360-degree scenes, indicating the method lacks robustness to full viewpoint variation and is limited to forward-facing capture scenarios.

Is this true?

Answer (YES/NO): YES